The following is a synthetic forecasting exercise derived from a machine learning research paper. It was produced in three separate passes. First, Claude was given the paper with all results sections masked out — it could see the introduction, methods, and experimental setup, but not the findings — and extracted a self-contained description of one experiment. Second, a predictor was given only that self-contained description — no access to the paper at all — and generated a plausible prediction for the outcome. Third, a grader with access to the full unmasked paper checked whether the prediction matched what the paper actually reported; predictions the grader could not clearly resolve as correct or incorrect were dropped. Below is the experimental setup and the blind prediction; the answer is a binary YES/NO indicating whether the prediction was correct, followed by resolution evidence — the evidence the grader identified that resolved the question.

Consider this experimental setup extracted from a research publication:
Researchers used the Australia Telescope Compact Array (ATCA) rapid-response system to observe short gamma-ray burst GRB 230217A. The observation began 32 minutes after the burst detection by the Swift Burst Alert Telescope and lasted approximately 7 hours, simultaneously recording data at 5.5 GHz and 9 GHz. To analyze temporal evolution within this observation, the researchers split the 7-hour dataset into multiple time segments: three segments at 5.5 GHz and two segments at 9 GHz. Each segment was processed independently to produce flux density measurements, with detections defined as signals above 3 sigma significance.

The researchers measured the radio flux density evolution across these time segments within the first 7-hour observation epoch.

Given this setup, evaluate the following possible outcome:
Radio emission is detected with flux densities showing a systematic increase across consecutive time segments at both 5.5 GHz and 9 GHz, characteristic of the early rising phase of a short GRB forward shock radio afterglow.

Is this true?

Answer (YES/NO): NO